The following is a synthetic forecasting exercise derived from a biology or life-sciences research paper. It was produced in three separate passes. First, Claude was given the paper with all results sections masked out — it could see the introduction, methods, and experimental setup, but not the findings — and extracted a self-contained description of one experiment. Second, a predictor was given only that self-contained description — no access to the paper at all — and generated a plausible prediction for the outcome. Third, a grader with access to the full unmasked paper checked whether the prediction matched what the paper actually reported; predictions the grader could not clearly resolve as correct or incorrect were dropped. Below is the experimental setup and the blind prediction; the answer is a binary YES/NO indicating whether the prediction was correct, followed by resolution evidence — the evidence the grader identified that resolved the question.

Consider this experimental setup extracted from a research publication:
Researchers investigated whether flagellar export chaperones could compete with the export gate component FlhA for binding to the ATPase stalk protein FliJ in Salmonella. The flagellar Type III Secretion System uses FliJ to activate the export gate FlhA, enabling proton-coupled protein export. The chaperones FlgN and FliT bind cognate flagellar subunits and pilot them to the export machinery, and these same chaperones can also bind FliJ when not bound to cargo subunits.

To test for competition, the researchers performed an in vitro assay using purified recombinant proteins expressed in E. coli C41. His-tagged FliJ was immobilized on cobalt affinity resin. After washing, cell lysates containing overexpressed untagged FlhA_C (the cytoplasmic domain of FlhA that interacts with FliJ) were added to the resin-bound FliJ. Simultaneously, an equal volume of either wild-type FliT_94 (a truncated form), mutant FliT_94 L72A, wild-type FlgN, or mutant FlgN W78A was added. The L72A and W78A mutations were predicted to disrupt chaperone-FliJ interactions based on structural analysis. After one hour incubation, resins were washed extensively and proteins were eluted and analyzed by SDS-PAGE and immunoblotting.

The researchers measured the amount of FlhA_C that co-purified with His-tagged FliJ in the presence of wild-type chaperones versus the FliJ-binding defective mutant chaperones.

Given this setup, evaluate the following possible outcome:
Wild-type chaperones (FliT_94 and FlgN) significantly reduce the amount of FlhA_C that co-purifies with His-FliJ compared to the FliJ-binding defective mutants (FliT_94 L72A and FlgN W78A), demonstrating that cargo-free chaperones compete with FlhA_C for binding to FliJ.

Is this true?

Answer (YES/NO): YES